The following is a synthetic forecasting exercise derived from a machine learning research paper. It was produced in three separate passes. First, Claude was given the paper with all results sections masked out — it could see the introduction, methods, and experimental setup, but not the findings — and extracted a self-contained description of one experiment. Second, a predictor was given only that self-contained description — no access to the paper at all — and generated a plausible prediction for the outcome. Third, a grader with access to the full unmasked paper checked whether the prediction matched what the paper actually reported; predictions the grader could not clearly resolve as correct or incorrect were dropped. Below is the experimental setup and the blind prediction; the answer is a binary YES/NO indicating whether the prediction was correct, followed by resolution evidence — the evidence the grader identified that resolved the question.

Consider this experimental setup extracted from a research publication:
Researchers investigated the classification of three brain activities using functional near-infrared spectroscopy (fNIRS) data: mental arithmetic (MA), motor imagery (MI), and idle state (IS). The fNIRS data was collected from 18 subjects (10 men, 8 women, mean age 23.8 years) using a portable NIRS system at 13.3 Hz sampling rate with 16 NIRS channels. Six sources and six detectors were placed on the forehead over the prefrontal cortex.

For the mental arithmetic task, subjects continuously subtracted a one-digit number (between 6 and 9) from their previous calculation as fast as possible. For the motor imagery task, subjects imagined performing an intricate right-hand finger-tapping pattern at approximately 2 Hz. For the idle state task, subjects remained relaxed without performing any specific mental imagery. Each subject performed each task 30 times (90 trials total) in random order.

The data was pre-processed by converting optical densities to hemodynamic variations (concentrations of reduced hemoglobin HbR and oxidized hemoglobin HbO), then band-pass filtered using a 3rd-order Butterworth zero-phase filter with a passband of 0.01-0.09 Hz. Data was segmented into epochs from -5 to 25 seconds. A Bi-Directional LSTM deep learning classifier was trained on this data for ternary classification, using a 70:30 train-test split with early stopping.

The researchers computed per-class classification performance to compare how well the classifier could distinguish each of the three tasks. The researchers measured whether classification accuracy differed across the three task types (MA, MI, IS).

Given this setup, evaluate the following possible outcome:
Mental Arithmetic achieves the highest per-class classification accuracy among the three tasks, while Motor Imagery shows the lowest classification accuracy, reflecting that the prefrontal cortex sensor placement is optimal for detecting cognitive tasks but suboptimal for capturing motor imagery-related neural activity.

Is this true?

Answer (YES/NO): YES